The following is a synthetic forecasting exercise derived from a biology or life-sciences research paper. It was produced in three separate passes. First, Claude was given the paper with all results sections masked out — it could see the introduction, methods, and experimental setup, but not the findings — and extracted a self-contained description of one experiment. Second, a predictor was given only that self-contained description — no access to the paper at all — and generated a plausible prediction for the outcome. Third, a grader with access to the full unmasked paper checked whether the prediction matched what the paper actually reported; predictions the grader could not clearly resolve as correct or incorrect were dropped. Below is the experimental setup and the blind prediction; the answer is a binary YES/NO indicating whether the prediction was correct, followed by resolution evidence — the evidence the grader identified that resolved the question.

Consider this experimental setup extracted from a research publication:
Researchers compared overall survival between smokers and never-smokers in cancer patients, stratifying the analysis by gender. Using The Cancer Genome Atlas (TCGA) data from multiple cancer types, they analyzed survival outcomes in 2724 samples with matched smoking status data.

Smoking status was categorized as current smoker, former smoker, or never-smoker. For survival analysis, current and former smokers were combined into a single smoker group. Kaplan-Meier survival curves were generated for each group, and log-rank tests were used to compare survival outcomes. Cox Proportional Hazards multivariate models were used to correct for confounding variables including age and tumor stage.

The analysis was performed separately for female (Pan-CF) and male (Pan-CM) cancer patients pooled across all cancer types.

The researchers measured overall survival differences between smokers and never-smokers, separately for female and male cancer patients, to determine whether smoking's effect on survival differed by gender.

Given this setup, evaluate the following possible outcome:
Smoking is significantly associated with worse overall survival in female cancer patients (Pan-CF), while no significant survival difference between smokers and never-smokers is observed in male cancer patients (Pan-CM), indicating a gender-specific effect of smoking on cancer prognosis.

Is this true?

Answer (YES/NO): YES